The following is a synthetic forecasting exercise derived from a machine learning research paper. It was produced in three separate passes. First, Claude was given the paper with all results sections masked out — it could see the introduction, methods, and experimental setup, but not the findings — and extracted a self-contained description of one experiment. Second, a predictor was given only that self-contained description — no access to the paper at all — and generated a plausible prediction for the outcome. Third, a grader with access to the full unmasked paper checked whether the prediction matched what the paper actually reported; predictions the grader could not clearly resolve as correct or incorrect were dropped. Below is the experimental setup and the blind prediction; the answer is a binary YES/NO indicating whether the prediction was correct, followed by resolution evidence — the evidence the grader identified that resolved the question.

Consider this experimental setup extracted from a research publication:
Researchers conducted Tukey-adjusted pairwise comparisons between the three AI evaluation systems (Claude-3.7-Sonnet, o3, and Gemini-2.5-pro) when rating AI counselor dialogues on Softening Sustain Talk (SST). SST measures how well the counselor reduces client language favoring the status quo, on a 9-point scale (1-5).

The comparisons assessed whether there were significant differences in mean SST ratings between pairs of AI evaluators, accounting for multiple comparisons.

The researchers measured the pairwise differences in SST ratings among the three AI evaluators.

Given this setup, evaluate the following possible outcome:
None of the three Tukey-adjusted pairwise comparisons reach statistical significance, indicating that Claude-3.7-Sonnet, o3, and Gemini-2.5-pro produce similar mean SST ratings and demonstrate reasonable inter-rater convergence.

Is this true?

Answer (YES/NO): NO